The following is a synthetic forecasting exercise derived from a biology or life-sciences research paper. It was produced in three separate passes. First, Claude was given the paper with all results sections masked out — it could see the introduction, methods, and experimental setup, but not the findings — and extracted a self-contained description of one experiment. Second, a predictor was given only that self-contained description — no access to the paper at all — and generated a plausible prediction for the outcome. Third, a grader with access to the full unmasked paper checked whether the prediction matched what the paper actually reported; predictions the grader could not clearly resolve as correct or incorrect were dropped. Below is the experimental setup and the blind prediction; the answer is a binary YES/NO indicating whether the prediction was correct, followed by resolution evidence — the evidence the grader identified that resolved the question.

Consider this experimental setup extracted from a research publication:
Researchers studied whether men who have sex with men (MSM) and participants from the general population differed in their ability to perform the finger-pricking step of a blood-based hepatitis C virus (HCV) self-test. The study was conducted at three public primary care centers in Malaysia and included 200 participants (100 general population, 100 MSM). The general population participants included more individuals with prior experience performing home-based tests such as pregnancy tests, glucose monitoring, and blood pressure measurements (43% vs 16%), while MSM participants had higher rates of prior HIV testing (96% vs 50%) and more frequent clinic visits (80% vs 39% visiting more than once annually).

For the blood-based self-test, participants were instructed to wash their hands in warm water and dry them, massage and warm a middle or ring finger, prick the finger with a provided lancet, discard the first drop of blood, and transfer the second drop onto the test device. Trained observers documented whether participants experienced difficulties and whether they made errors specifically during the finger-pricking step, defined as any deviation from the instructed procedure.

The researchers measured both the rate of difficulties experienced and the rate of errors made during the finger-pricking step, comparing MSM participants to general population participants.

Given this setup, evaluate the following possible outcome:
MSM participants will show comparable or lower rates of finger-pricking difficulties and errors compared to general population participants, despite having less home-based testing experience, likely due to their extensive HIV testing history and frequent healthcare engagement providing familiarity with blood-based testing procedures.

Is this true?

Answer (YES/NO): YES